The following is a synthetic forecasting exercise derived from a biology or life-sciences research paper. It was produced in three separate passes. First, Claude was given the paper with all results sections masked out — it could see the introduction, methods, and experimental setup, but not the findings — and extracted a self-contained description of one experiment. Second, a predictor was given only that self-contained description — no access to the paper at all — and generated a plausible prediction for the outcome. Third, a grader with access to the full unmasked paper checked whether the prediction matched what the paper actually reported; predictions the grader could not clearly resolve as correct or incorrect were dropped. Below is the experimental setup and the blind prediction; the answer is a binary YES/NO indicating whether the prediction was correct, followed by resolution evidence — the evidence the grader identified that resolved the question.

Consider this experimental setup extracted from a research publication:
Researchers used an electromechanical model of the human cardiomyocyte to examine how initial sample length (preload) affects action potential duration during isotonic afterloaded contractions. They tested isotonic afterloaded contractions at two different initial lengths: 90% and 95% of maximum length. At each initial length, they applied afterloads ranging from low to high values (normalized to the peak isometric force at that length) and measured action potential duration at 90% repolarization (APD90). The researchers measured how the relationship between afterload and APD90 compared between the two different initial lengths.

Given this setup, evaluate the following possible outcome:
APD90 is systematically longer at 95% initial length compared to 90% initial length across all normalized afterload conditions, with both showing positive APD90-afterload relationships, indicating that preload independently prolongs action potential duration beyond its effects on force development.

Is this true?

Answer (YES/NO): NO